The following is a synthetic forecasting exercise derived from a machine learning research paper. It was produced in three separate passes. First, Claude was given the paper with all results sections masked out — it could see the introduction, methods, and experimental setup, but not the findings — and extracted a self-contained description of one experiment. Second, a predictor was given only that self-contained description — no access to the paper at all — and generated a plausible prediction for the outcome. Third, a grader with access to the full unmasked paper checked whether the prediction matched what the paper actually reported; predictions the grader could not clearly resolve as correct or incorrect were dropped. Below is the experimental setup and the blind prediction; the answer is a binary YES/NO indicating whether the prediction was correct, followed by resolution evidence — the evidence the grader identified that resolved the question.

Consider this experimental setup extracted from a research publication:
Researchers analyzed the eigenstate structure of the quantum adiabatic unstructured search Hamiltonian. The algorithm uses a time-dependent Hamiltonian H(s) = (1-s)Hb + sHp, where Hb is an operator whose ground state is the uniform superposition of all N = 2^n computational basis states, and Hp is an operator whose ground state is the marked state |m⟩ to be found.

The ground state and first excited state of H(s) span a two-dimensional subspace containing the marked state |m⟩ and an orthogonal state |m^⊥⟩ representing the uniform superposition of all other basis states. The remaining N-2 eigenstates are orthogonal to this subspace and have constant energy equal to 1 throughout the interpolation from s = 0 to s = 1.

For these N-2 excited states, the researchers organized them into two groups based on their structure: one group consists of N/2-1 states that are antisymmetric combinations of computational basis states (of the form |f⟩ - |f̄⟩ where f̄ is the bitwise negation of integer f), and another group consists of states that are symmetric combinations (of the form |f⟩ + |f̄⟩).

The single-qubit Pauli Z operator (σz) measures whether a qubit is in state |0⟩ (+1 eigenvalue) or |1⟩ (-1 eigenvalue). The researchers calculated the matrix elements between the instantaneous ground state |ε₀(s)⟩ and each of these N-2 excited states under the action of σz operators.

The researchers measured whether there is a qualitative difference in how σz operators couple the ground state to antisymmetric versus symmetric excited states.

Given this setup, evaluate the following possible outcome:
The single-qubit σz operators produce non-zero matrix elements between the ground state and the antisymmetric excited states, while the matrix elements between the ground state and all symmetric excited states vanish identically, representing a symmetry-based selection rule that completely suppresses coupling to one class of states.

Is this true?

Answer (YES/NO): NO